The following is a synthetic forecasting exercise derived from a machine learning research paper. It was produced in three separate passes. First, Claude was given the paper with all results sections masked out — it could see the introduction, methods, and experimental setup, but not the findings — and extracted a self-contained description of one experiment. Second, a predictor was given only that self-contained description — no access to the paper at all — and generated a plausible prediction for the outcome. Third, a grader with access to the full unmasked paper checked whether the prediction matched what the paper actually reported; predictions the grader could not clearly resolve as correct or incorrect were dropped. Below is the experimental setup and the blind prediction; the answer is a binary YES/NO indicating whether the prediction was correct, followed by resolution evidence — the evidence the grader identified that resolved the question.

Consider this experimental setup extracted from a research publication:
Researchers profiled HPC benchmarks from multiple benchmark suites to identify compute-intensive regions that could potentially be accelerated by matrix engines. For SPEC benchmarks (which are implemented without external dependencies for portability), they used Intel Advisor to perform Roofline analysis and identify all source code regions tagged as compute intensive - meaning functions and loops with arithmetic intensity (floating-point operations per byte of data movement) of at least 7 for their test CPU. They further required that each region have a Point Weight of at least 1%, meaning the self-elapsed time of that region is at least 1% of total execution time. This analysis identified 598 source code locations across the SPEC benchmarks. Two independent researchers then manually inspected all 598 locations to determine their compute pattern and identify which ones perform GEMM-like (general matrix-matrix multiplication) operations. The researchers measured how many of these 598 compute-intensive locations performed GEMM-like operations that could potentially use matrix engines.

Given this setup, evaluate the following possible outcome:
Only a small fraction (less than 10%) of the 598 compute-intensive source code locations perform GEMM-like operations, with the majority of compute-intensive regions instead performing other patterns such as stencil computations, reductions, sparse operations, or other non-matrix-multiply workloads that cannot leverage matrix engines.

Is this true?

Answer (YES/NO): YES